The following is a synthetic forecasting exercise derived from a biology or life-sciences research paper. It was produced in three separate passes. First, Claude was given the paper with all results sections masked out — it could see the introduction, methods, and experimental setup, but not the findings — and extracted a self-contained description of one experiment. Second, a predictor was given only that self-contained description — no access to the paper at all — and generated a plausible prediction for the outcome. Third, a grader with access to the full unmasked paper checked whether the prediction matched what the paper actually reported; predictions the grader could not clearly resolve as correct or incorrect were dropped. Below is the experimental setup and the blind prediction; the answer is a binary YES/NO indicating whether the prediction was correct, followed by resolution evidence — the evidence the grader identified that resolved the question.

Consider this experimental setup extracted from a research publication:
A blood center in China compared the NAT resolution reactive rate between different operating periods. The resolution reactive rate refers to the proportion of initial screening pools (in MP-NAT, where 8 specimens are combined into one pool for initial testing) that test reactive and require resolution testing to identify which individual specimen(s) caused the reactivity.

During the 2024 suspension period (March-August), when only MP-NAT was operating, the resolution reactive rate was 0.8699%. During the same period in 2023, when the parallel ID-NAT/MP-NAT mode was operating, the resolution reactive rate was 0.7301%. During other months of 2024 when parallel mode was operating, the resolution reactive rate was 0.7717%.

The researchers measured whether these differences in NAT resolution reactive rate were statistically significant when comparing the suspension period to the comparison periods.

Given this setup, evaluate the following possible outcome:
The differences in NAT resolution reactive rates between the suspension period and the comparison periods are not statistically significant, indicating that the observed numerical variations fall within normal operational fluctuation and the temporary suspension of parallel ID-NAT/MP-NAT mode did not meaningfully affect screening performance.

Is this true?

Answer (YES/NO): YES